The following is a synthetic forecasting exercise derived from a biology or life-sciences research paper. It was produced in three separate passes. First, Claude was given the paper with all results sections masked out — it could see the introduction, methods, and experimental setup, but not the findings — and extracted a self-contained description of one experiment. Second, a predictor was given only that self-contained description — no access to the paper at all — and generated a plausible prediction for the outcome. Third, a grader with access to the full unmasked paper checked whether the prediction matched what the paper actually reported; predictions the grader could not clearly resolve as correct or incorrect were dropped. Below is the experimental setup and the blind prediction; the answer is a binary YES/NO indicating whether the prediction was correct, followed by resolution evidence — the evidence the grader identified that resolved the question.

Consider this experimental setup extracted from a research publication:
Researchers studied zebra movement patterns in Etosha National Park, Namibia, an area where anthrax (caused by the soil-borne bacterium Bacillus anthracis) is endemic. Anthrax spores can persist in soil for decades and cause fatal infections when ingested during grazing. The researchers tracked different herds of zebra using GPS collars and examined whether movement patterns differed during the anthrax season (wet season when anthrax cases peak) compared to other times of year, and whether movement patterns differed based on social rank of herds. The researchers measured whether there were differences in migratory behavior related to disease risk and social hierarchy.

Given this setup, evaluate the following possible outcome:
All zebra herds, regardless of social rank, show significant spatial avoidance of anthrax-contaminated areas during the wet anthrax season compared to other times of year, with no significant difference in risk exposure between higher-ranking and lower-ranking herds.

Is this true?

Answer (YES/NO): NO